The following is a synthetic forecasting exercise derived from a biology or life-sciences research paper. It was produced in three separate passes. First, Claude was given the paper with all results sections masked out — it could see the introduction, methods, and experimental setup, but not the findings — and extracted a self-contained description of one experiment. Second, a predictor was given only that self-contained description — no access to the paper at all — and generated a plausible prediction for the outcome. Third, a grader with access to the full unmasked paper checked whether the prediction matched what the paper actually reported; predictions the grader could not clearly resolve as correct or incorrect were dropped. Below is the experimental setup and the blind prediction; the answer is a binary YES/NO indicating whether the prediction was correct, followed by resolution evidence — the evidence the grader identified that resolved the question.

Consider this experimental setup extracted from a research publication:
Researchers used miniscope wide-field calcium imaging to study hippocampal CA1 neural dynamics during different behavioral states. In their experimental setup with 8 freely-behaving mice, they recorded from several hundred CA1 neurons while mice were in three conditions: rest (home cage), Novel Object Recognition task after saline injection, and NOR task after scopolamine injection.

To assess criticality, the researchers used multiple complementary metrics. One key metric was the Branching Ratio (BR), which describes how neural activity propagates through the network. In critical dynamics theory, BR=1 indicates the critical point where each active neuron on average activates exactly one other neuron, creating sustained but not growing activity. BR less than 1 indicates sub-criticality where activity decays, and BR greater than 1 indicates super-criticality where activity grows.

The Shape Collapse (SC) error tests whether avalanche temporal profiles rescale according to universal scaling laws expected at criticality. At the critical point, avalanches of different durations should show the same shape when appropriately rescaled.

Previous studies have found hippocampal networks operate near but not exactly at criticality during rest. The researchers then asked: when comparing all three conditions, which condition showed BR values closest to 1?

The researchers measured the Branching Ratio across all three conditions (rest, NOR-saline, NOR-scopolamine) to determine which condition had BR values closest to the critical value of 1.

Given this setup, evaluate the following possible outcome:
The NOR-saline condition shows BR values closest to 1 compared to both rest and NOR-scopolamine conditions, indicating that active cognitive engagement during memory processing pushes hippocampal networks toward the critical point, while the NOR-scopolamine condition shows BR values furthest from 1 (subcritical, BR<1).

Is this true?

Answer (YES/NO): NO